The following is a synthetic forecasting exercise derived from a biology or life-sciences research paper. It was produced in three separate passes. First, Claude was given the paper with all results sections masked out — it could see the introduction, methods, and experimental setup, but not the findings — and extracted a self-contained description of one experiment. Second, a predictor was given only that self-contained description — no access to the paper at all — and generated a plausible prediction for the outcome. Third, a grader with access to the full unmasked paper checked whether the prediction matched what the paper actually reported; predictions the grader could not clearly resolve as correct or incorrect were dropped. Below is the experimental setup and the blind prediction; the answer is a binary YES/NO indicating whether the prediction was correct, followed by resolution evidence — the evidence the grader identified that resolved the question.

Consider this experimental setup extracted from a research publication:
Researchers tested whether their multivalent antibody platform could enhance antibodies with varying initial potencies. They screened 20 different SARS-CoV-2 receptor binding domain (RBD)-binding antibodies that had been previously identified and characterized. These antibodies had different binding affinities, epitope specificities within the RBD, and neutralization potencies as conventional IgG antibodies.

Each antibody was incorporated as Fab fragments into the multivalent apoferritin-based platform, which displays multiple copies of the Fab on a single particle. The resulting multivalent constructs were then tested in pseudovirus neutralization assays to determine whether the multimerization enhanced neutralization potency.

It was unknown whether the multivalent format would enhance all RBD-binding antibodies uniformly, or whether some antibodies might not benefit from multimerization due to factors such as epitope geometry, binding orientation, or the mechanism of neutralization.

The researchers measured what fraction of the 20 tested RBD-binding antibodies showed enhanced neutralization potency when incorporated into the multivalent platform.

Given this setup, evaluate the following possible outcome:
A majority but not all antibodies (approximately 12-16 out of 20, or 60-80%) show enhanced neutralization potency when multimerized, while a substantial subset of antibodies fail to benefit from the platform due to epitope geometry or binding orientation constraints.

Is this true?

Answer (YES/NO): NO